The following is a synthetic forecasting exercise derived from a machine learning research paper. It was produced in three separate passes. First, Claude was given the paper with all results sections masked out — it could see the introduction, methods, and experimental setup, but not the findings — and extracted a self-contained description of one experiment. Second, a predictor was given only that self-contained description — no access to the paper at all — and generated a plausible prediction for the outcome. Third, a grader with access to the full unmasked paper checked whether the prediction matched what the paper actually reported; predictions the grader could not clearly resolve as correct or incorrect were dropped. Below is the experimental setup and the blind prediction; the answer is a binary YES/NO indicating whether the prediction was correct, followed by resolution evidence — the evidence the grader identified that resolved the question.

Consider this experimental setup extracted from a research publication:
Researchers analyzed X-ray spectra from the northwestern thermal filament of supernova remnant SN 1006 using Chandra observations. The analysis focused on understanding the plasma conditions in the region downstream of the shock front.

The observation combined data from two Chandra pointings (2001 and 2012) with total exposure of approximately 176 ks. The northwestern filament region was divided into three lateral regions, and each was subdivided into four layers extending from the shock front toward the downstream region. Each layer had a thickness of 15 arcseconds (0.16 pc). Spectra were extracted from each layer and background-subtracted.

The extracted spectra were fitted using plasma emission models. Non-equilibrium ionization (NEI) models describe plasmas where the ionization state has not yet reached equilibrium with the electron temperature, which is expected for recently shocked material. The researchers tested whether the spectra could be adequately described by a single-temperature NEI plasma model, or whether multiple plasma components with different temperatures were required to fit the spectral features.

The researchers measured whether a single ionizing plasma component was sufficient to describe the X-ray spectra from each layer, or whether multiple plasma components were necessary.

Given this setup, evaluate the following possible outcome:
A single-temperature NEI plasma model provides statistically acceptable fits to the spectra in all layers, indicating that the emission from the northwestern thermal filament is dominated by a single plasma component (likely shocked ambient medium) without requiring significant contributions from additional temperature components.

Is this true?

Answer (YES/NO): YES